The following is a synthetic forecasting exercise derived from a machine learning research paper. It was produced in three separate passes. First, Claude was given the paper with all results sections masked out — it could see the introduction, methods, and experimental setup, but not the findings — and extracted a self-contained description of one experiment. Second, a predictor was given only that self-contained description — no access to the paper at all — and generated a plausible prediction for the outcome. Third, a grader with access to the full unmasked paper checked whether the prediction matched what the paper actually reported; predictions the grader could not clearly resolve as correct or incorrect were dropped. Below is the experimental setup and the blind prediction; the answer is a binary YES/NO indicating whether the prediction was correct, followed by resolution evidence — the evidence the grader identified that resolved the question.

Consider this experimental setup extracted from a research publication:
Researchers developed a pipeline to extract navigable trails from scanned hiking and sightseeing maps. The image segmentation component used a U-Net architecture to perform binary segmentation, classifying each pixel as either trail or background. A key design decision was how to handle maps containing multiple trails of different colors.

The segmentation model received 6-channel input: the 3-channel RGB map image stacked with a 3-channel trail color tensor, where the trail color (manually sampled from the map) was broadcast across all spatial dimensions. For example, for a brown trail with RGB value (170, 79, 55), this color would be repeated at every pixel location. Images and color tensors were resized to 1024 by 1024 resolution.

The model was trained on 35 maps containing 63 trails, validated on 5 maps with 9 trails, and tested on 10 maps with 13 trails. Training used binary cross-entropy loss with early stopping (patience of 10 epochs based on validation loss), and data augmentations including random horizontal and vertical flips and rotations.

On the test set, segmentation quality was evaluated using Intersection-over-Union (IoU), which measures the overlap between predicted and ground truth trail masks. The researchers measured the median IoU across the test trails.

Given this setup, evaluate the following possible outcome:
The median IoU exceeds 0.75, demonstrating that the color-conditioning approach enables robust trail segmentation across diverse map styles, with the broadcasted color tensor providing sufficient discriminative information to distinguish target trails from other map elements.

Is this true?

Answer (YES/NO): YES